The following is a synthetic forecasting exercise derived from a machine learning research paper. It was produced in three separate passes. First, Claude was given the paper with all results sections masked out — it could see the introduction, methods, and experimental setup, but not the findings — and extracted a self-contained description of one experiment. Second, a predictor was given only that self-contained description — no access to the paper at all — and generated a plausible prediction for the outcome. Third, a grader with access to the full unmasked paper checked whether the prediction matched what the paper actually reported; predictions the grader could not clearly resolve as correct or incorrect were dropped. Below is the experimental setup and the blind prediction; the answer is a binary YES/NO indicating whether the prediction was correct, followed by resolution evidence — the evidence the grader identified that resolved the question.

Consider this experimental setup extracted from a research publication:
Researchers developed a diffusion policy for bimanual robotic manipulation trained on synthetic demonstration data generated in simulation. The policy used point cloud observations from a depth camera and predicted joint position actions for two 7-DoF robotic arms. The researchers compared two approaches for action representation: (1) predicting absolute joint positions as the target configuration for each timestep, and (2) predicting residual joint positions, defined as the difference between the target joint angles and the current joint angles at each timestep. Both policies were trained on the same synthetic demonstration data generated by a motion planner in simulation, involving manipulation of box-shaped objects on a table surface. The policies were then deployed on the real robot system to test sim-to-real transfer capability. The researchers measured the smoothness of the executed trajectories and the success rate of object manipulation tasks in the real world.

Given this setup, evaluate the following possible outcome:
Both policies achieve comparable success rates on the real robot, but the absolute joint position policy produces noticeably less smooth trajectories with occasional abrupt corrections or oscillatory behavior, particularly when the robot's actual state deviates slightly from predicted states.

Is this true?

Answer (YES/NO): NO